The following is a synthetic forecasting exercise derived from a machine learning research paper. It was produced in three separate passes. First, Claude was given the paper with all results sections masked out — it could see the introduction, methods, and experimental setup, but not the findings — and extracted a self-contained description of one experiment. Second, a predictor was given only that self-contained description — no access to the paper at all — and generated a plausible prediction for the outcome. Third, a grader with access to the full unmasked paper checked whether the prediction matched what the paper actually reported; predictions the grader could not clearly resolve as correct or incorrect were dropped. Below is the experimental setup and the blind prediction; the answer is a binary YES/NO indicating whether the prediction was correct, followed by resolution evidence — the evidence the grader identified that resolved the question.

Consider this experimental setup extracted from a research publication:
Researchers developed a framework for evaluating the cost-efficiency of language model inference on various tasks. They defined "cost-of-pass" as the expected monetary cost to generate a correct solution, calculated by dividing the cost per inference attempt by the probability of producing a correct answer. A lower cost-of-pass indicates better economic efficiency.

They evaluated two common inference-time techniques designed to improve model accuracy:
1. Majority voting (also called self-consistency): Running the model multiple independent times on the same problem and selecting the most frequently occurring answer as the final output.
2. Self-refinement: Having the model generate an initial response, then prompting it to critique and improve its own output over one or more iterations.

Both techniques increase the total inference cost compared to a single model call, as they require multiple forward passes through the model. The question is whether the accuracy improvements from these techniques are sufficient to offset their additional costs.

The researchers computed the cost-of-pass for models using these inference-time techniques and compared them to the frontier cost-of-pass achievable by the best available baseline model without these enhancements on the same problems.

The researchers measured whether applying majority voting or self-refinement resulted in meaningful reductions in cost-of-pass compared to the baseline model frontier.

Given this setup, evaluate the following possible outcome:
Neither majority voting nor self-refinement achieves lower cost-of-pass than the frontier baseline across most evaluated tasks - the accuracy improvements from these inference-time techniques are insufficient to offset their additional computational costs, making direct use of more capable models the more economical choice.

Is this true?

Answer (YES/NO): NO